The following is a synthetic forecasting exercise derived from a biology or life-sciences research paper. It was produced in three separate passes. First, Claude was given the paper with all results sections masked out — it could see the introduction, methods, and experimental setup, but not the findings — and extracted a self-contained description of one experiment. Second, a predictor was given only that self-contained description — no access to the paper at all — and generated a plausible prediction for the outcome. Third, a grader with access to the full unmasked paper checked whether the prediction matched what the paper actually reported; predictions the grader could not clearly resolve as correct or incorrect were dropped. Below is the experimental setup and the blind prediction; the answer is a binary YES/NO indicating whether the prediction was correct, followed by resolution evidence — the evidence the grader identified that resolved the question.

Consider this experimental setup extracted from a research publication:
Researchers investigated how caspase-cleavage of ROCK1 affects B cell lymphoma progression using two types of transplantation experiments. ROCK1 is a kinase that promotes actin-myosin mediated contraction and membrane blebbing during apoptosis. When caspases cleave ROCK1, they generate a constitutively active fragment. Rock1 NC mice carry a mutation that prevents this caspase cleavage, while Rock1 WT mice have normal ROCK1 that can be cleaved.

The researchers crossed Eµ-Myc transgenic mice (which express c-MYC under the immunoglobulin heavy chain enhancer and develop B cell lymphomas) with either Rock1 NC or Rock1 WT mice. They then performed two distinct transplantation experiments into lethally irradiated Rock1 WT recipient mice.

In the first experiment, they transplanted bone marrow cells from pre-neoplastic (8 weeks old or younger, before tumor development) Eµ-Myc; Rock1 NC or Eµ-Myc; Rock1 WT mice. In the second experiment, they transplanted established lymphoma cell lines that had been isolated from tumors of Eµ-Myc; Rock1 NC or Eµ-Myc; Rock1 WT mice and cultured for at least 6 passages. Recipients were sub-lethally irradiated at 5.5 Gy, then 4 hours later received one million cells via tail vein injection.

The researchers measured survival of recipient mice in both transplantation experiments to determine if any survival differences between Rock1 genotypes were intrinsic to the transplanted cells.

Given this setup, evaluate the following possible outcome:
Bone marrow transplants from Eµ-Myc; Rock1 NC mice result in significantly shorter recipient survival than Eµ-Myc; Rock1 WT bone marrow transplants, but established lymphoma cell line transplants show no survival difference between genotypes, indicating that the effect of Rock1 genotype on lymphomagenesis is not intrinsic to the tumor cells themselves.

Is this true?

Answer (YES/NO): NO